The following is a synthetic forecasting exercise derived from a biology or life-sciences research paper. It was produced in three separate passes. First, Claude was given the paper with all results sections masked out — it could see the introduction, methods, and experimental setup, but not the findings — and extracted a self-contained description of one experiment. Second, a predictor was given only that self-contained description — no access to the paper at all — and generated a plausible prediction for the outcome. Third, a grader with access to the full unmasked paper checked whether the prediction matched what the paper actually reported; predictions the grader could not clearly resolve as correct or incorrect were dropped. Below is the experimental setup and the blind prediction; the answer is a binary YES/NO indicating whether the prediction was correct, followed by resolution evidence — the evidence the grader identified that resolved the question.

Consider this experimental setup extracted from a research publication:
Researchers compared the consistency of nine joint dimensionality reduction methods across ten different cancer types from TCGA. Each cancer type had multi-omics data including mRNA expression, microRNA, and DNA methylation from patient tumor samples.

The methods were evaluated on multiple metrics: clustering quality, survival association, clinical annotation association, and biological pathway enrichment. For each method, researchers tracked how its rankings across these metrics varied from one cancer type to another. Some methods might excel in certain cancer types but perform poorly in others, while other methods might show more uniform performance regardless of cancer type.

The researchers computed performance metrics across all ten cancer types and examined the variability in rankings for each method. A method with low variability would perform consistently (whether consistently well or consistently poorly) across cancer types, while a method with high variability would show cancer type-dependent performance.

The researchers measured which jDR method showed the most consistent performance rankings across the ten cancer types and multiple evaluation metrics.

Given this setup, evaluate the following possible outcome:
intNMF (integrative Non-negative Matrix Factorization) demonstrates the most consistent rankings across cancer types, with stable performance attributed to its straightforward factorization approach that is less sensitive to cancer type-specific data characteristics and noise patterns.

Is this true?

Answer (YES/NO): NO